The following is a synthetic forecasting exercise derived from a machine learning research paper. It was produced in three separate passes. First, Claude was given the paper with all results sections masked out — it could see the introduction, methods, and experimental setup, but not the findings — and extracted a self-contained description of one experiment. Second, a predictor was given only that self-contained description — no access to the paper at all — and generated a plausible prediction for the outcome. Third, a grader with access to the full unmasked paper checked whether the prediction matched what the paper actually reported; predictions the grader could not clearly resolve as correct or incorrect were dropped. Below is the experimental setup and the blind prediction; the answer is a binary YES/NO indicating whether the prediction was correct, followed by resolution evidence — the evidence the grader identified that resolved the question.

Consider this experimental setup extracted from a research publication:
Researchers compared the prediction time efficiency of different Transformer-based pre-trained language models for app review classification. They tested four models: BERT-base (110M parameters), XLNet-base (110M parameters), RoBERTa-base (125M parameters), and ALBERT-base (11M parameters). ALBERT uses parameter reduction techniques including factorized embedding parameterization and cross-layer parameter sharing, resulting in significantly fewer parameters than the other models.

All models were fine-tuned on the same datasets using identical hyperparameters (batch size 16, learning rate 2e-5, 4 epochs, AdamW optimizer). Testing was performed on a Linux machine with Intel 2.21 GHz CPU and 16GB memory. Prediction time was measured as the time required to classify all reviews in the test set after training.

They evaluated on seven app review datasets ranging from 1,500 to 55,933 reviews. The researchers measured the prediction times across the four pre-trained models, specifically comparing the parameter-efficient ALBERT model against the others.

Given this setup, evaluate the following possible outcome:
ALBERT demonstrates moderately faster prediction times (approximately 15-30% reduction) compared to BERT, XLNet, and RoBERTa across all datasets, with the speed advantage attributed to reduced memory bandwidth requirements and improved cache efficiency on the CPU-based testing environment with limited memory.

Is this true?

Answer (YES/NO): NO